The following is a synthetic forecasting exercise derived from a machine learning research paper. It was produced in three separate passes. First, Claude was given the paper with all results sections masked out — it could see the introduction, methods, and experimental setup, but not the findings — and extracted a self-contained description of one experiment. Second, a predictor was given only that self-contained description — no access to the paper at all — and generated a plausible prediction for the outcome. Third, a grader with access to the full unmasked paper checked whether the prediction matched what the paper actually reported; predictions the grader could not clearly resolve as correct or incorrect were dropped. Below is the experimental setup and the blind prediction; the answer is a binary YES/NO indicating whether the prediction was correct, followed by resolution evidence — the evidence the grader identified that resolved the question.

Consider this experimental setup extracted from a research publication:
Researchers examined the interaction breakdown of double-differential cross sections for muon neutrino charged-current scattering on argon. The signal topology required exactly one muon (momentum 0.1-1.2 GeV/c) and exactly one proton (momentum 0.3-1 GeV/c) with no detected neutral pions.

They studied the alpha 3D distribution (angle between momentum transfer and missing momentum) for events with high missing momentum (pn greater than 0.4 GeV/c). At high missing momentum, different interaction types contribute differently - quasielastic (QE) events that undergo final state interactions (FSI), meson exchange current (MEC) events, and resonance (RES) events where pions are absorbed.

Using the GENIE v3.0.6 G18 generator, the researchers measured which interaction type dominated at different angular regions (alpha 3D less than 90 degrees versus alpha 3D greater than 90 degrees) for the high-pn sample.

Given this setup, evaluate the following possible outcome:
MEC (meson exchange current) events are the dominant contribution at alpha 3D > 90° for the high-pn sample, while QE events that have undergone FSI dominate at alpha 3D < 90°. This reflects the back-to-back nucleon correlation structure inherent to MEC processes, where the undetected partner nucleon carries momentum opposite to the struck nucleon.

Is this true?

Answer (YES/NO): NO